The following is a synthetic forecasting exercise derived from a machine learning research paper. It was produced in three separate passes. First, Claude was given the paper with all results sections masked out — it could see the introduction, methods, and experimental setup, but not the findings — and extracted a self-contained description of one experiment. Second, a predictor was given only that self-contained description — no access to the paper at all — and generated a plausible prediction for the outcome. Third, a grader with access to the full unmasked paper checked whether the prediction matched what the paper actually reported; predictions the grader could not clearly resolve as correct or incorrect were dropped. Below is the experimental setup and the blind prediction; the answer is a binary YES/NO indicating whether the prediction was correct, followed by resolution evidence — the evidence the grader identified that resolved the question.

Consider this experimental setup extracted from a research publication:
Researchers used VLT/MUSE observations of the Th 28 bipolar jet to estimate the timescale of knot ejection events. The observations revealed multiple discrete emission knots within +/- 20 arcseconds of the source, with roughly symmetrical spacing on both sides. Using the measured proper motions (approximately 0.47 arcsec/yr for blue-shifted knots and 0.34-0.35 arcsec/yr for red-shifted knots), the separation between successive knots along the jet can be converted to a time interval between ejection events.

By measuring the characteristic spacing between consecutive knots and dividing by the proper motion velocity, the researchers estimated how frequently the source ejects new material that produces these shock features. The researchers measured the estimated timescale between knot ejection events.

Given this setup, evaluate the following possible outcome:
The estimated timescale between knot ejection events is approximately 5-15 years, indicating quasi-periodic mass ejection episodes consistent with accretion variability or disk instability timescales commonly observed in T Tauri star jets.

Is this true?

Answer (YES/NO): YES